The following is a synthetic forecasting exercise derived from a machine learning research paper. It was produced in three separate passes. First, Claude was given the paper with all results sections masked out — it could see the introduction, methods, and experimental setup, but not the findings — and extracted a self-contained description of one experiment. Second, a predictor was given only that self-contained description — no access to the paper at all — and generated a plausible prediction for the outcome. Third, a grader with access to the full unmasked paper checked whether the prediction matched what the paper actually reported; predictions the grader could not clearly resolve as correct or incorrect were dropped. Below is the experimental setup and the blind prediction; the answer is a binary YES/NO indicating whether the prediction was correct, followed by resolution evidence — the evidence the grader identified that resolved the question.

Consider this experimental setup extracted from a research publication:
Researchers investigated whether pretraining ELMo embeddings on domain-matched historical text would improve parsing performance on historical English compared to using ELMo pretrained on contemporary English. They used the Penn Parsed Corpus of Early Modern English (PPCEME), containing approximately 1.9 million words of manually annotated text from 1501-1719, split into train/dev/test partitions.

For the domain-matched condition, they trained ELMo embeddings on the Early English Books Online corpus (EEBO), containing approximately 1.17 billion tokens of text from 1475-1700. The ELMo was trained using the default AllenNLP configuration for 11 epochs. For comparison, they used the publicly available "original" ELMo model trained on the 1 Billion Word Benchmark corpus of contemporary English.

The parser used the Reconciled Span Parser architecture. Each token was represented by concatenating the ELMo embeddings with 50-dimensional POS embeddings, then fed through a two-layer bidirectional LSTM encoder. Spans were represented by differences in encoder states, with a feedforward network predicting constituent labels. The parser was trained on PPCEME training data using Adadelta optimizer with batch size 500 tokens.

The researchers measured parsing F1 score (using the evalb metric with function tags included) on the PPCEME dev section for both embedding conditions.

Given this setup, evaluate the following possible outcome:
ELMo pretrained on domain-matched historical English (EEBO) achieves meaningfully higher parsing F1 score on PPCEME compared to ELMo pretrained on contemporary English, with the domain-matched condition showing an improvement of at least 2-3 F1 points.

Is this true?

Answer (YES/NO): YES